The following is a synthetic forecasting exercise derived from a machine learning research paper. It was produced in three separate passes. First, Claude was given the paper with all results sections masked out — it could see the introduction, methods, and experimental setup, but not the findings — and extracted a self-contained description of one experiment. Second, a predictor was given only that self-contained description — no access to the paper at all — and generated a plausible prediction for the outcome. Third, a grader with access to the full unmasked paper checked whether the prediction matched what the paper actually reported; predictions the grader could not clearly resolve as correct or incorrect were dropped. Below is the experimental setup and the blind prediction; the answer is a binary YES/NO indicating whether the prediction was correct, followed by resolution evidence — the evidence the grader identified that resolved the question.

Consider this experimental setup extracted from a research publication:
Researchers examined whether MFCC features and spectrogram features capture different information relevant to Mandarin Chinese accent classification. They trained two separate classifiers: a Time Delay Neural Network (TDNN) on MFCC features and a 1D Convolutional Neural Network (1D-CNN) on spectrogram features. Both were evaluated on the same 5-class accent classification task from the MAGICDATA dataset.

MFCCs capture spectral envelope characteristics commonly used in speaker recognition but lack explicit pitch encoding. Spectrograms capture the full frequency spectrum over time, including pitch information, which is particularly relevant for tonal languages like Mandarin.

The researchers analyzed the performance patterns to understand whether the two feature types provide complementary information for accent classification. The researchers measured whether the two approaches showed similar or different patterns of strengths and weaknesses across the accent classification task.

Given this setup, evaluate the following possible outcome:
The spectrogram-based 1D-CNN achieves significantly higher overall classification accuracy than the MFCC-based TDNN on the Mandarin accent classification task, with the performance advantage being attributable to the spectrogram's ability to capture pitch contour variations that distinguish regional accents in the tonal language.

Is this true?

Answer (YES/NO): YES